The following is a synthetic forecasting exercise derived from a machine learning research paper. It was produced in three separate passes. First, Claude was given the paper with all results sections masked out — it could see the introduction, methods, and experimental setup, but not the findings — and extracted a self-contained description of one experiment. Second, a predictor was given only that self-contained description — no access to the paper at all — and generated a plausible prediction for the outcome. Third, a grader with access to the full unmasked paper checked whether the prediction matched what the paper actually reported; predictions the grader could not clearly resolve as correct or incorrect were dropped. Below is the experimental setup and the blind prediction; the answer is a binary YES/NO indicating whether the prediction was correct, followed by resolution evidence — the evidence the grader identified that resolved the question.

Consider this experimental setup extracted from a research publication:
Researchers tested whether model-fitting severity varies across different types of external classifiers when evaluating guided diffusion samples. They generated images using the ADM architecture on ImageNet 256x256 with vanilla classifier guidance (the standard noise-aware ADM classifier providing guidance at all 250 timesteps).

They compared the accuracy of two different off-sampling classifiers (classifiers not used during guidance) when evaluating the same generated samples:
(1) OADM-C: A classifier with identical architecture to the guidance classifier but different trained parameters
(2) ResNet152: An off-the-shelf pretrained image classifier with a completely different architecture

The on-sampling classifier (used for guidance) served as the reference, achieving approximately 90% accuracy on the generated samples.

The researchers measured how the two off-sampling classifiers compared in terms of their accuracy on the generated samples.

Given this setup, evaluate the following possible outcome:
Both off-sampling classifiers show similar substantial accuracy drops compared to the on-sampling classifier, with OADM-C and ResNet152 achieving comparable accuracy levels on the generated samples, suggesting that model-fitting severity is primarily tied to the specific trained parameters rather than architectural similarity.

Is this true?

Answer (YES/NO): NO